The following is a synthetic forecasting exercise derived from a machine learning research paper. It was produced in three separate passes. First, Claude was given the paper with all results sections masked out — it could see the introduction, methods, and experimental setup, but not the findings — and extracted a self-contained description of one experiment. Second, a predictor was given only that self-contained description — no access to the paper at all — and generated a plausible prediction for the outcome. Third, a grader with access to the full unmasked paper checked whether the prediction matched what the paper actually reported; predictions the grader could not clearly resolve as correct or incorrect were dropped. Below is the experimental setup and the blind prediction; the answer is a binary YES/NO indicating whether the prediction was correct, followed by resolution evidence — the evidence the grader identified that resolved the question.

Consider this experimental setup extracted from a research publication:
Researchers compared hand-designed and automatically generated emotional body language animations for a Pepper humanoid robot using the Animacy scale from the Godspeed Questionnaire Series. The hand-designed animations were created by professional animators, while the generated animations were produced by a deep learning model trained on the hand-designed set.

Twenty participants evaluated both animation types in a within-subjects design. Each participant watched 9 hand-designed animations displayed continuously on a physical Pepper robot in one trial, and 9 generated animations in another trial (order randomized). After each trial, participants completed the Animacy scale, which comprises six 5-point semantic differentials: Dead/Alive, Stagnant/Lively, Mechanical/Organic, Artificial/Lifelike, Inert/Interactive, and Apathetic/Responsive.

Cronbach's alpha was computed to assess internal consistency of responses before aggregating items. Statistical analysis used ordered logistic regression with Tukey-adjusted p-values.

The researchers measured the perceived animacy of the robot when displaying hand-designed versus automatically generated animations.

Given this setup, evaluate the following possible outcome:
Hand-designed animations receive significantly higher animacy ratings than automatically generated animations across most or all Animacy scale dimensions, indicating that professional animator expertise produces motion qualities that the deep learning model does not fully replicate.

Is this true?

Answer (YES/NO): NO